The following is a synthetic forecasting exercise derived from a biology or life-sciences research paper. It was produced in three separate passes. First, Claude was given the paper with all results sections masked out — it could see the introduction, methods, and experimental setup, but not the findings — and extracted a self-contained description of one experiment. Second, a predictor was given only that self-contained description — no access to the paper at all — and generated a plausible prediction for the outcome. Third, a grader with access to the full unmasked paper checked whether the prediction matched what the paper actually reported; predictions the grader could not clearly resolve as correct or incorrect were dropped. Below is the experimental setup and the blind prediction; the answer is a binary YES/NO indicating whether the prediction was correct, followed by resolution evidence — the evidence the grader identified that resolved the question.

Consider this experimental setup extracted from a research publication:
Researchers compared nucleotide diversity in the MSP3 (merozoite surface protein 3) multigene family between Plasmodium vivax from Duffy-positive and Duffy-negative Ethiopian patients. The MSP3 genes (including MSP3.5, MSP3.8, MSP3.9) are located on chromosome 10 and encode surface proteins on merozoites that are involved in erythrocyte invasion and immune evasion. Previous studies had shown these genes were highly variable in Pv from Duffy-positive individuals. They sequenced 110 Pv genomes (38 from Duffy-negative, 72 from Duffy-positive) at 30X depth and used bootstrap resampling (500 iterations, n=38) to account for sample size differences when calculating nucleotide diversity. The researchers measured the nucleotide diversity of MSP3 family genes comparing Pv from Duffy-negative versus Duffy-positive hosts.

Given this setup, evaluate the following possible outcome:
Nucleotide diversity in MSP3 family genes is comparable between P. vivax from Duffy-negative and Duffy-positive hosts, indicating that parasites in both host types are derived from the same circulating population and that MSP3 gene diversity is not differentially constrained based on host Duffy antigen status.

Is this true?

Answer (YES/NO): NO